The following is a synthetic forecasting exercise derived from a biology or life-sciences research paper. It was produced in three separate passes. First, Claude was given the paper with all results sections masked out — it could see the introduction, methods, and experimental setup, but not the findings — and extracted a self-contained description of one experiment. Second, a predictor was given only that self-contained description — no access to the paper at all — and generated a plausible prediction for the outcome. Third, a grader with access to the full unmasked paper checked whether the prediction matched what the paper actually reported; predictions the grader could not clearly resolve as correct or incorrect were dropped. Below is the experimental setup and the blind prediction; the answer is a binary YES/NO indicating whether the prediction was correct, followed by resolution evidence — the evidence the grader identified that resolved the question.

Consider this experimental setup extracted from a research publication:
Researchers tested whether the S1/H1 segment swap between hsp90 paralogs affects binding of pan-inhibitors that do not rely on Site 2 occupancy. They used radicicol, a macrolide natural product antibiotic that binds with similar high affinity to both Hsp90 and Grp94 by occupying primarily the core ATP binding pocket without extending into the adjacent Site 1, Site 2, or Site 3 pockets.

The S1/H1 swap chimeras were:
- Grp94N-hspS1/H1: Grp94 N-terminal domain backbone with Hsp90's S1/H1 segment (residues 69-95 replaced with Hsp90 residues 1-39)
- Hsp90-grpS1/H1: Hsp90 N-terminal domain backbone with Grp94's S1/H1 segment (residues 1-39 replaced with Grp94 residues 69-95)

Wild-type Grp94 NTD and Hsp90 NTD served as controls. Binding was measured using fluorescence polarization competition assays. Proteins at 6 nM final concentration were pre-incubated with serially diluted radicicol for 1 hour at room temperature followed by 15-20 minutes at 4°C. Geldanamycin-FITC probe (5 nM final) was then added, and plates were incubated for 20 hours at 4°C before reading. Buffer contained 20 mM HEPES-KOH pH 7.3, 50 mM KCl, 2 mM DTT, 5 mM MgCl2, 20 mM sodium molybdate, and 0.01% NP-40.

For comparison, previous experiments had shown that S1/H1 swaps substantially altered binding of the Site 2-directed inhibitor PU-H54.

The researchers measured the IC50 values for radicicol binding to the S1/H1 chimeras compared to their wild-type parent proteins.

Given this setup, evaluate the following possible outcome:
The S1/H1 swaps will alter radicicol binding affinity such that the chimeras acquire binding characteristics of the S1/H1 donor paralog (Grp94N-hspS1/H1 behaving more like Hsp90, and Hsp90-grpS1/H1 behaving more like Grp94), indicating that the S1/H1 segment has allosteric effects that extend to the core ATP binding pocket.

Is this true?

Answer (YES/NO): NO